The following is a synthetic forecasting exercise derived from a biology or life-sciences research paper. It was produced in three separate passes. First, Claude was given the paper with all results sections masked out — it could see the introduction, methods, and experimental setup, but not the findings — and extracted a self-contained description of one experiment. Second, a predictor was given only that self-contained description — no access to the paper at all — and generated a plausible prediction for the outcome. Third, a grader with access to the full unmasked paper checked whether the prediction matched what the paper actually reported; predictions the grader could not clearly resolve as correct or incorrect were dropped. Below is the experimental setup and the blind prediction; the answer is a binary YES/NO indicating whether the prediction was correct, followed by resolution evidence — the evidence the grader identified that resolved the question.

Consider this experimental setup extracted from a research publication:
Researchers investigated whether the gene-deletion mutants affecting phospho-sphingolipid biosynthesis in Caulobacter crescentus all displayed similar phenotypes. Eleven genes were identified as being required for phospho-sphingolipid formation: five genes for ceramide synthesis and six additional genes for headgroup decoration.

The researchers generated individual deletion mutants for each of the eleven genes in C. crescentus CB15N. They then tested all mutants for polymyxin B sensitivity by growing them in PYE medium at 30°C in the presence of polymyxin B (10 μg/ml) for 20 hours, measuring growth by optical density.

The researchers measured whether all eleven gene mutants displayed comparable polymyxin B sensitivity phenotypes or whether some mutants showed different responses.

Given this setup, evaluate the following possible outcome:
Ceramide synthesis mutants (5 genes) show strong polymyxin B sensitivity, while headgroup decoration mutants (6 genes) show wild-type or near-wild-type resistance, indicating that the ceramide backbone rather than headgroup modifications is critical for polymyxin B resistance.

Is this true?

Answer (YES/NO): NO